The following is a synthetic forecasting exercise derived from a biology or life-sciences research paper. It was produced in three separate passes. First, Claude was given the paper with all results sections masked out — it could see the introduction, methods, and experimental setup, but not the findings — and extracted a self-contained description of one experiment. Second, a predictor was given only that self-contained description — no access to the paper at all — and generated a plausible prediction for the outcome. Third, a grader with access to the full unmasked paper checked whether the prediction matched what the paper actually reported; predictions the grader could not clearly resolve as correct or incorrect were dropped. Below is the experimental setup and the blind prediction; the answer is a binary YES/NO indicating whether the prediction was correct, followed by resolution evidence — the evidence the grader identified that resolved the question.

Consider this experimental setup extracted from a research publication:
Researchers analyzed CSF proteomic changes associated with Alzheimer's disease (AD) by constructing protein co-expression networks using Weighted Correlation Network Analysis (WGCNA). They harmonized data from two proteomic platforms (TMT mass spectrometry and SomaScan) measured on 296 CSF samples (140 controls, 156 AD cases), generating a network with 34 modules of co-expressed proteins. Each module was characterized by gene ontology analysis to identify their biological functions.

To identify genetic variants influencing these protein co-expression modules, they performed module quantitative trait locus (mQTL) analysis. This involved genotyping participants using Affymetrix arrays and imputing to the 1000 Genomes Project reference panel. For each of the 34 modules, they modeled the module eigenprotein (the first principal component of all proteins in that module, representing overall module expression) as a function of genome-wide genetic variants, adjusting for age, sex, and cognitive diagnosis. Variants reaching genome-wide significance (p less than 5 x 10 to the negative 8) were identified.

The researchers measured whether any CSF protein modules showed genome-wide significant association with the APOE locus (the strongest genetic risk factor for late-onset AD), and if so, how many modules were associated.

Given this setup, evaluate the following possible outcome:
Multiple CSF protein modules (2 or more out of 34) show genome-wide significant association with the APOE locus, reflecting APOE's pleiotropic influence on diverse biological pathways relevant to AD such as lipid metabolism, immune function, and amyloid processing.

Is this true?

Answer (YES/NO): YES